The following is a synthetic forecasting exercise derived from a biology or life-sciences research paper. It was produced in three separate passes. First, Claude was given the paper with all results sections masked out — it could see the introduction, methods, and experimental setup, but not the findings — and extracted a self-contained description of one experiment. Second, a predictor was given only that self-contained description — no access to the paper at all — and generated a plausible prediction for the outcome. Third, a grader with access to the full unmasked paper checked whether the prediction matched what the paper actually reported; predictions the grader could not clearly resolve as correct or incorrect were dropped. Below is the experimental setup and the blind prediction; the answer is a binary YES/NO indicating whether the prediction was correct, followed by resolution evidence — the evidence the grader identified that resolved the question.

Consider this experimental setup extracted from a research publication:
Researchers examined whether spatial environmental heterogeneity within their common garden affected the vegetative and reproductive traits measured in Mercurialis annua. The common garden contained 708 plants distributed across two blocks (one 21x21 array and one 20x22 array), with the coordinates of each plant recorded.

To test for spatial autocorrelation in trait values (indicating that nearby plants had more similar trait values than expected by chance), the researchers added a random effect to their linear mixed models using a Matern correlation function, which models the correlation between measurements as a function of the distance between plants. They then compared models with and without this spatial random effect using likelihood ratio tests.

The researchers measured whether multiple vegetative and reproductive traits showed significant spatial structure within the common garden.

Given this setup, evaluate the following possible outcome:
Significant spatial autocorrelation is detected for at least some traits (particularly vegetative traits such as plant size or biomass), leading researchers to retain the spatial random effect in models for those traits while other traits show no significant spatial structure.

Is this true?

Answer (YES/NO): NO